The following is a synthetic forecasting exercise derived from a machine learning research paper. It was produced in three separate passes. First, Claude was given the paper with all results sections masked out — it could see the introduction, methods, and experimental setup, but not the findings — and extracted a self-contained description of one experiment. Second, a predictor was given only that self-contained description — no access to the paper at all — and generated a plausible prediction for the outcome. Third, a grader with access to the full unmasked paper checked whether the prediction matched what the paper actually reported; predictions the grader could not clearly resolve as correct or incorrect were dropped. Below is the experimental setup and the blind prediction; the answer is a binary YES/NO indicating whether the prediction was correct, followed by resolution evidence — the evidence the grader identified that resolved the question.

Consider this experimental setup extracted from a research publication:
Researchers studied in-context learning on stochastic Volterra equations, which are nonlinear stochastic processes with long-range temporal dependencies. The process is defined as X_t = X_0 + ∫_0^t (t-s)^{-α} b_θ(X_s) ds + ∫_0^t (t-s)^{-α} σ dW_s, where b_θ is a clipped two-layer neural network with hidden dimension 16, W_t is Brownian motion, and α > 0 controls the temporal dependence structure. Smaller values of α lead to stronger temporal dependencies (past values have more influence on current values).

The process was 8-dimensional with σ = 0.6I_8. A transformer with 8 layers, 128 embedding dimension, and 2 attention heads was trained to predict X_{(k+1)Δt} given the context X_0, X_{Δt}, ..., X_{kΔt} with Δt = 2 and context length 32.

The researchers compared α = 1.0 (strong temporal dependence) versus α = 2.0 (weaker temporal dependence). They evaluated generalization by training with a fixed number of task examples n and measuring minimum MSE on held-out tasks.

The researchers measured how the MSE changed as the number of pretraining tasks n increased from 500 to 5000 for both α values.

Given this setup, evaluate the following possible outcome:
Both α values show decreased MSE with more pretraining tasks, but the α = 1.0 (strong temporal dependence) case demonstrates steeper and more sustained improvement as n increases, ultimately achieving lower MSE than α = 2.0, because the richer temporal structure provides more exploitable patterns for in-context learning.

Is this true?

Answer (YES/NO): NO